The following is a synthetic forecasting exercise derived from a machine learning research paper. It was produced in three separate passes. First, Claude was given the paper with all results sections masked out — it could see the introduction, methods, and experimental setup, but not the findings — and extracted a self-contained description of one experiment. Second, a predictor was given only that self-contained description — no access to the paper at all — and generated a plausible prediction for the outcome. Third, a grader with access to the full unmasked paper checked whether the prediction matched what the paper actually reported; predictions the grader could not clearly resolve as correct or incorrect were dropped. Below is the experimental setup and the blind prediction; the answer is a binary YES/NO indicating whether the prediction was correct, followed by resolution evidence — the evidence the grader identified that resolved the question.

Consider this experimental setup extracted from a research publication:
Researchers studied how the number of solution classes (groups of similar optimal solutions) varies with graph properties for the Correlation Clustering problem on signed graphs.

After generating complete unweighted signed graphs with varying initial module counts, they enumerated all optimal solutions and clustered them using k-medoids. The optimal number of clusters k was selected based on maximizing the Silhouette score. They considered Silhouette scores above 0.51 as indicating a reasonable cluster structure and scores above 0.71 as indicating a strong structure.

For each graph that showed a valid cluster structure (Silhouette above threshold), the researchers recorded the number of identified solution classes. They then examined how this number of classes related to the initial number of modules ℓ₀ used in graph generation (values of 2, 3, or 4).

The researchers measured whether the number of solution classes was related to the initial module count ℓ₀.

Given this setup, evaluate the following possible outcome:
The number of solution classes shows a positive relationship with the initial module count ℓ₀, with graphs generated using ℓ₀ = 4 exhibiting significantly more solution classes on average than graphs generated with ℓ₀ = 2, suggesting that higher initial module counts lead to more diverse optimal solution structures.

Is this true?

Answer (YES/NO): NO